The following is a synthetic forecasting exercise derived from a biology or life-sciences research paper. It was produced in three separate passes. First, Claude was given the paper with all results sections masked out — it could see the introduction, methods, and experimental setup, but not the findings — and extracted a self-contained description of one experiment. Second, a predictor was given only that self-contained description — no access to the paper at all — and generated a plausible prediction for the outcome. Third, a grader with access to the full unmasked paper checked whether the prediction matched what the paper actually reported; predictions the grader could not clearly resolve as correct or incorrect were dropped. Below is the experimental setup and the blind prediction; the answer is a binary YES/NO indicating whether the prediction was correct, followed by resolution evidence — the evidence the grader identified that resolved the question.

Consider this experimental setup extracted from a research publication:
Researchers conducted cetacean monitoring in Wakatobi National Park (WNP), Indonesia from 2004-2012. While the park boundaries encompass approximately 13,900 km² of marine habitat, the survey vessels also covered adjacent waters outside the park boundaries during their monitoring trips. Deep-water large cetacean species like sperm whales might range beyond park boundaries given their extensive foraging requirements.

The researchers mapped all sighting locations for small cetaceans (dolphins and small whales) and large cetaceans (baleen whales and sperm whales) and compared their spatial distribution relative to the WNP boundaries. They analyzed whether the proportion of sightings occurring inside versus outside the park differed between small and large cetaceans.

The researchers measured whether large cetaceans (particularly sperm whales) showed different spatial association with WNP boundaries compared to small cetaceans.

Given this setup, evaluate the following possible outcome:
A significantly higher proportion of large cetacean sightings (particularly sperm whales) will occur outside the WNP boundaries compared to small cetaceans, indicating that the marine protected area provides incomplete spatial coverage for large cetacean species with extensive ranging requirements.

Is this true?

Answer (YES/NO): YES